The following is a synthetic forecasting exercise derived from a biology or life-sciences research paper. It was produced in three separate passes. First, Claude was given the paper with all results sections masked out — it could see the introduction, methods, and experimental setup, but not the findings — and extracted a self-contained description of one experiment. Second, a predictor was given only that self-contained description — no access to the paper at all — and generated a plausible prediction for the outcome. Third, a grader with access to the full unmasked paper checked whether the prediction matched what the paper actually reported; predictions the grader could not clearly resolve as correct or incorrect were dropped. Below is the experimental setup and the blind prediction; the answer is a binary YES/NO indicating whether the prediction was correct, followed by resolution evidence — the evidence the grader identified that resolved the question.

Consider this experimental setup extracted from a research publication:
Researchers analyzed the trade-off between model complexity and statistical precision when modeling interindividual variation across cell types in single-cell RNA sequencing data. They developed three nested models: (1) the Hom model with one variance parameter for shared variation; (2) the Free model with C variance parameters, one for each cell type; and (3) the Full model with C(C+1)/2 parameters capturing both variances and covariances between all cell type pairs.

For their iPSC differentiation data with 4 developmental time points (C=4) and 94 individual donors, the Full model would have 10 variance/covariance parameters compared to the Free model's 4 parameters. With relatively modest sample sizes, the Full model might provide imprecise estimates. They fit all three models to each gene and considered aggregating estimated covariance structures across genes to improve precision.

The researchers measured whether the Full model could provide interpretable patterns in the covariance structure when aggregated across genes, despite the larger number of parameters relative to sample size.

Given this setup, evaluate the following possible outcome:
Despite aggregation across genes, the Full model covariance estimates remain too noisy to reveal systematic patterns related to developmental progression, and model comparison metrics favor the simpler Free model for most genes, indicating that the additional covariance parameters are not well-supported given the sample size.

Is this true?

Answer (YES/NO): NO